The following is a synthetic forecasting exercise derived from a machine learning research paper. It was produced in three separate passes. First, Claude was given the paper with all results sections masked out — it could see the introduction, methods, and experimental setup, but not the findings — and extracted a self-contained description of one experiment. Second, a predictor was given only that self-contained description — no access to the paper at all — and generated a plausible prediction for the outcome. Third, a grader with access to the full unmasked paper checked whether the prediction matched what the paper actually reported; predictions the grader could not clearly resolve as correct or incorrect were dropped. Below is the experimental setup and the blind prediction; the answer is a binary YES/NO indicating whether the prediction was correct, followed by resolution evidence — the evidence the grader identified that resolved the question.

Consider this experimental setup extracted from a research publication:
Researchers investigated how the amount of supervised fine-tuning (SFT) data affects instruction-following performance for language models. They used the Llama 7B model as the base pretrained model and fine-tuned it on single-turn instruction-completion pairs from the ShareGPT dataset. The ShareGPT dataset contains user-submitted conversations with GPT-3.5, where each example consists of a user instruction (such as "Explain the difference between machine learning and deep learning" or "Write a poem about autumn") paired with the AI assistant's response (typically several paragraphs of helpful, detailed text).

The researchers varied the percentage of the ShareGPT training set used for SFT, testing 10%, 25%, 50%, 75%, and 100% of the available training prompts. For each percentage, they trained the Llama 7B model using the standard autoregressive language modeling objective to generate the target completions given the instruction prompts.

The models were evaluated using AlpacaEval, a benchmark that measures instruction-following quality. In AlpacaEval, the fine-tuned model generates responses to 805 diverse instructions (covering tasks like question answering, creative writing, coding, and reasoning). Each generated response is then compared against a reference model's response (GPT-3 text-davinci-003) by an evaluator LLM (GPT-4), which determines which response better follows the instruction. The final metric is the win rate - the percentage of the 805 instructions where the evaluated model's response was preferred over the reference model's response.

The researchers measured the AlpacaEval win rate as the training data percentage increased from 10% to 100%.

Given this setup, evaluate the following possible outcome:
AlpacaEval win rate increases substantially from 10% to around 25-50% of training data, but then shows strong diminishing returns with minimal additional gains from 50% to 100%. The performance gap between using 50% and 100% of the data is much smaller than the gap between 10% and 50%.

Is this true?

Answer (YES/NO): NO